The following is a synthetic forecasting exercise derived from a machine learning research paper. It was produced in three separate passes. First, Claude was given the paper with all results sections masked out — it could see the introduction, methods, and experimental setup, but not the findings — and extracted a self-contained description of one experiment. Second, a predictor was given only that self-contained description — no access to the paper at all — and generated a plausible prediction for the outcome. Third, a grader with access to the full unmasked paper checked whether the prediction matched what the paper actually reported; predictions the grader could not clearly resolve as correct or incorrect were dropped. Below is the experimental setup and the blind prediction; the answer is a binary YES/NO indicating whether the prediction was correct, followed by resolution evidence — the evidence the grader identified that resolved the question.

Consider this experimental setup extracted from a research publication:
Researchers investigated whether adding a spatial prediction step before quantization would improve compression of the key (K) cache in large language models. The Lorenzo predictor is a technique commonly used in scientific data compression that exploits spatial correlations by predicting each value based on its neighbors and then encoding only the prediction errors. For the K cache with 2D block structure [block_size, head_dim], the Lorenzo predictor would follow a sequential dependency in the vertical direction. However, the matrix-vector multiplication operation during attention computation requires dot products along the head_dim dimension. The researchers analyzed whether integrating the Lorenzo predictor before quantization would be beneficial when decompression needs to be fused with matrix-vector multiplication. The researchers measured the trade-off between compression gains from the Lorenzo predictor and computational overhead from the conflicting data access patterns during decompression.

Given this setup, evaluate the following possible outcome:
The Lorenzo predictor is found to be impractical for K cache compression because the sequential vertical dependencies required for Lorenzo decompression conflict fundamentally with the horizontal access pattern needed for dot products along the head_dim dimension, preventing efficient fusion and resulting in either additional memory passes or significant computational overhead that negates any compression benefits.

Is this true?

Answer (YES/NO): YES